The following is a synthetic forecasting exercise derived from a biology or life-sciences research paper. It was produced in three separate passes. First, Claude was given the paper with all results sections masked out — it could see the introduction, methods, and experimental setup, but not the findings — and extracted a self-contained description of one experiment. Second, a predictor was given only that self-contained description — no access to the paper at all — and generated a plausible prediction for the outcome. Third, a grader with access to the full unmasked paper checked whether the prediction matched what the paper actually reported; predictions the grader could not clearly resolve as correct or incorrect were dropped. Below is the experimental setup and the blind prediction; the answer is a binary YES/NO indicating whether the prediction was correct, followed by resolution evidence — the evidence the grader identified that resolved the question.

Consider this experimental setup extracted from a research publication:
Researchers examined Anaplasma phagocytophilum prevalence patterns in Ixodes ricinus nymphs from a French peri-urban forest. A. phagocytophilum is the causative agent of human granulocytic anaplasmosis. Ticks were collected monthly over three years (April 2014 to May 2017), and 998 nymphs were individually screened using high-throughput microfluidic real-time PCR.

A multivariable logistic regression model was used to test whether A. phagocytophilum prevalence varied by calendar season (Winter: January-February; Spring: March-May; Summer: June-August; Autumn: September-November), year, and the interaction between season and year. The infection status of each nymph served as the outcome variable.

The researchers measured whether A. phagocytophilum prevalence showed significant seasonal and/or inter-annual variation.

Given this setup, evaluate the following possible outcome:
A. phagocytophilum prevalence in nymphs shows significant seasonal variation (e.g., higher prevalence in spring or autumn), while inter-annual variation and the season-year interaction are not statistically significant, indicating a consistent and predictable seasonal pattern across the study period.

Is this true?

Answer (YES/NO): NO